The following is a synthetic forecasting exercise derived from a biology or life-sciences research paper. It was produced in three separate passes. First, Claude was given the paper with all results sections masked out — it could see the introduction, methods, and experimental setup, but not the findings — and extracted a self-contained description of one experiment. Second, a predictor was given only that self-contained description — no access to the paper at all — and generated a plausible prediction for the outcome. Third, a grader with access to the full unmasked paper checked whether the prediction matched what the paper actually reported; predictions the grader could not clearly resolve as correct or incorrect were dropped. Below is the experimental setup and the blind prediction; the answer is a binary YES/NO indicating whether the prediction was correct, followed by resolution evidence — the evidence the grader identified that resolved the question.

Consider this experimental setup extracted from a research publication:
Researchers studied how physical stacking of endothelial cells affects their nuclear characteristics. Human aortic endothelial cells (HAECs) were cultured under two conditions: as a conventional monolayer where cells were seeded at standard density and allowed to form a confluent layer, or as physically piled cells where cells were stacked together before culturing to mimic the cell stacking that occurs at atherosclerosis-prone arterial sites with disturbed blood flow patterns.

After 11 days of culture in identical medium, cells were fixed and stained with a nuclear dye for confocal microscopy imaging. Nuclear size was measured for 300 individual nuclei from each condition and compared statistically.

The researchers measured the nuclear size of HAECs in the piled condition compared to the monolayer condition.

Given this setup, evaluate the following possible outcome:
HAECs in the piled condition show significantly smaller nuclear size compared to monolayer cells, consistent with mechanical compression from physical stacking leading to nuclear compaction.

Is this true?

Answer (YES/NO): YES